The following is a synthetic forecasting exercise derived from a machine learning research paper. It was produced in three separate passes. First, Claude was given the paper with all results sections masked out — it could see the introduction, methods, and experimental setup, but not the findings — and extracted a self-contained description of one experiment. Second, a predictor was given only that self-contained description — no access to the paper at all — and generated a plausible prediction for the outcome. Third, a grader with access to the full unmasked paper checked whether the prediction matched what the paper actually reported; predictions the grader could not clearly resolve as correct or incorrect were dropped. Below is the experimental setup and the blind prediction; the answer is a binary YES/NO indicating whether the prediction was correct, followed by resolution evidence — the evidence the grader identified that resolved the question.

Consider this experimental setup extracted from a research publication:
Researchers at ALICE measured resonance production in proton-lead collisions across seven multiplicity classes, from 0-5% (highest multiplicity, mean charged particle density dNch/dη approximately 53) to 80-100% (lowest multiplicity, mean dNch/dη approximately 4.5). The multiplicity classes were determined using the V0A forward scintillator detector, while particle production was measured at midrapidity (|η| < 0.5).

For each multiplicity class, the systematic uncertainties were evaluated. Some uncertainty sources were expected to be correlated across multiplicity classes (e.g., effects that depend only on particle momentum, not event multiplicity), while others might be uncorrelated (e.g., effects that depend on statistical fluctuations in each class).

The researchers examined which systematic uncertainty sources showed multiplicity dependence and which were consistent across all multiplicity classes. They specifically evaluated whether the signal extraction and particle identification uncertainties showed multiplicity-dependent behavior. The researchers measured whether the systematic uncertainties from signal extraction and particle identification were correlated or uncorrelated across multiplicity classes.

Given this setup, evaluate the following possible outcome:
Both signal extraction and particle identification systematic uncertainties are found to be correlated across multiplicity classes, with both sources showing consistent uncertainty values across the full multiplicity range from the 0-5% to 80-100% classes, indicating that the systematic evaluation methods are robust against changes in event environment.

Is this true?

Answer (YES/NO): NO